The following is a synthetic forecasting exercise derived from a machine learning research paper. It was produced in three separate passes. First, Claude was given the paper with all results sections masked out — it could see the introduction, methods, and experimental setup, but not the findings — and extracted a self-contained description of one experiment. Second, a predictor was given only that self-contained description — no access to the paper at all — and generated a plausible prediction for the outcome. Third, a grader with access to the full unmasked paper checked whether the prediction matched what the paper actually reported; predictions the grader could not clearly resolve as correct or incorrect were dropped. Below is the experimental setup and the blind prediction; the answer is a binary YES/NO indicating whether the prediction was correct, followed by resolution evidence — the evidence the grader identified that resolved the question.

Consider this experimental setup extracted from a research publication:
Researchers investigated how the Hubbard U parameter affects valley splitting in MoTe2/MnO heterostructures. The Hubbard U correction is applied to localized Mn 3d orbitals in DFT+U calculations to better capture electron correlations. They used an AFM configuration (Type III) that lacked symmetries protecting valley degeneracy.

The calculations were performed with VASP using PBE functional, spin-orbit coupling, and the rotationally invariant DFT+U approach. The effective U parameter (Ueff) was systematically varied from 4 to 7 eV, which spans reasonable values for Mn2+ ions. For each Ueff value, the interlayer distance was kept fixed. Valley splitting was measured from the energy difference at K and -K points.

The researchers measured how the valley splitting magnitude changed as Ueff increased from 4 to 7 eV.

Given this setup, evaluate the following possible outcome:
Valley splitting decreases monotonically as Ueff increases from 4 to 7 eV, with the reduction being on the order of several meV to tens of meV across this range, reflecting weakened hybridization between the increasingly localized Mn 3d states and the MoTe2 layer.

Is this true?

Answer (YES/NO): NO